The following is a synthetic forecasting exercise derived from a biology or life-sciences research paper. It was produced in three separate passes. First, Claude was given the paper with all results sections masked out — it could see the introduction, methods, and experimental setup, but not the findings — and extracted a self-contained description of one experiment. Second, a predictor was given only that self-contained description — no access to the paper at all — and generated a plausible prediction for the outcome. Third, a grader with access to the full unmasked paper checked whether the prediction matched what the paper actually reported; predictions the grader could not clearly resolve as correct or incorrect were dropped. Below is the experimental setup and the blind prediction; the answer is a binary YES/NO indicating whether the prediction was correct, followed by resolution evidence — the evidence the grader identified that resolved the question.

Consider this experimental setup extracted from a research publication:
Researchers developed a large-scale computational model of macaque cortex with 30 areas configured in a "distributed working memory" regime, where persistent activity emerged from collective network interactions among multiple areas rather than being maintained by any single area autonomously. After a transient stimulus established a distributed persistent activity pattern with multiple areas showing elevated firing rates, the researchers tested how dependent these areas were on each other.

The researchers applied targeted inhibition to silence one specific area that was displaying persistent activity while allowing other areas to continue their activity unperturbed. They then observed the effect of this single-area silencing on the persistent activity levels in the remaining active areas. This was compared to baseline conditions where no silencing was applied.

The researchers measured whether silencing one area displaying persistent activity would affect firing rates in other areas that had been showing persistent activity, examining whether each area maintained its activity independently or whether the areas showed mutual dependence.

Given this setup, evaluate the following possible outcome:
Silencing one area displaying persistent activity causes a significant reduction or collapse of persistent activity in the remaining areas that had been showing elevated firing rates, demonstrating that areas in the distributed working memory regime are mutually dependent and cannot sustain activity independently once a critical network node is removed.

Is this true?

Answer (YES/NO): NO